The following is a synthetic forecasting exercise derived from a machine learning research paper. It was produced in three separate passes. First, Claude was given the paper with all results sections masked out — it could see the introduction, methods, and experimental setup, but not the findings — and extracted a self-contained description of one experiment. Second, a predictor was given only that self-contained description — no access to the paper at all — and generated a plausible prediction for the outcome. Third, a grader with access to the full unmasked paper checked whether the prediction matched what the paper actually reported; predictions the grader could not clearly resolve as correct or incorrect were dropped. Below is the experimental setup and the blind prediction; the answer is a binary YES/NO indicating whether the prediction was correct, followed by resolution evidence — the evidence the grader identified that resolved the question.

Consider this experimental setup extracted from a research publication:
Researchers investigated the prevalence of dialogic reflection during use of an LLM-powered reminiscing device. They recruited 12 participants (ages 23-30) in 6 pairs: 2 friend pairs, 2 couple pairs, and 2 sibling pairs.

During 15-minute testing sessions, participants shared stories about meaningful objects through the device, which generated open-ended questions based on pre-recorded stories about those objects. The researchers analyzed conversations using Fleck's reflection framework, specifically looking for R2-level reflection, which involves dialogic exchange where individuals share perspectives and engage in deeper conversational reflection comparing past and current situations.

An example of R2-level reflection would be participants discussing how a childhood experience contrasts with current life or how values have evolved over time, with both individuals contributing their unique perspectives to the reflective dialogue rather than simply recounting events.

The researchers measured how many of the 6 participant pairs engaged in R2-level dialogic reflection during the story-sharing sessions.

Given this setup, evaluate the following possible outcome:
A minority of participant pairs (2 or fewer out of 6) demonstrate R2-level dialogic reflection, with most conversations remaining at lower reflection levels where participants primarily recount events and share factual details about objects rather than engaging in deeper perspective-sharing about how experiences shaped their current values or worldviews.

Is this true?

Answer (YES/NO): YES